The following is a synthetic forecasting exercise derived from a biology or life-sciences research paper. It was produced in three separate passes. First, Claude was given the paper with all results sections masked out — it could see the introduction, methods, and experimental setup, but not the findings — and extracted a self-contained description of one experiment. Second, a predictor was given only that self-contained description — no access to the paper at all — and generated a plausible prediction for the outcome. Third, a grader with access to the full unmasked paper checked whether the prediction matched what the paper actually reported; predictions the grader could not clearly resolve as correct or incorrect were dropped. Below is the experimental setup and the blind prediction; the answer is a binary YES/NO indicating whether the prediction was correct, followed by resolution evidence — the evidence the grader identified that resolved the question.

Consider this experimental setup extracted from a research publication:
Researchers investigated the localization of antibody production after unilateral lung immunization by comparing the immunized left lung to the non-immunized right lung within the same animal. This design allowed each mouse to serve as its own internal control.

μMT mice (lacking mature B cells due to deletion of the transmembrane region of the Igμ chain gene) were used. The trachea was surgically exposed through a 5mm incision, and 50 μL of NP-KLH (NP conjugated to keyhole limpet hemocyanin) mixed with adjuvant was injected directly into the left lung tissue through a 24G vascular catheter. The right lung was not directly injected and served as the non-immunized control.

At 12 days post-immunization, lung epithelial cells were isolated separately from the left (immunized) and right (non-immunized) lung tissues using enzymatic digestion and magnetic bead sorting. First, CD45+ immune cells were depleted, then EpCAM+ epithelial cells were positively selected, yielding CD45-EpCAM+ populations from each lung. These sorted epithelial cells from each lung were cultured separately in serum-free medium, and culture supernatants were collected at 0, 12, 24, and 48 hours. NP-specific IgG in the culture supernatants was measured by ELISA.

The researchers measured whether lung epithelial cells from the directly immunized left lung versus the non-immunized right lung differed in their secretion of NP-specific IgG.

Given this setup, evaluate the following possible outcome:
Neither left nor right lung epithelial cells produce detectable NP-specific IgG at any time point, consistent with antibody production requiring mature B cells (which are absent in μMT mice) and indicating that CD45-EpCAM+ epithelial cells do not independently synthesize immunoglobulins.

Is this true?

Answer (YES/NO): NO